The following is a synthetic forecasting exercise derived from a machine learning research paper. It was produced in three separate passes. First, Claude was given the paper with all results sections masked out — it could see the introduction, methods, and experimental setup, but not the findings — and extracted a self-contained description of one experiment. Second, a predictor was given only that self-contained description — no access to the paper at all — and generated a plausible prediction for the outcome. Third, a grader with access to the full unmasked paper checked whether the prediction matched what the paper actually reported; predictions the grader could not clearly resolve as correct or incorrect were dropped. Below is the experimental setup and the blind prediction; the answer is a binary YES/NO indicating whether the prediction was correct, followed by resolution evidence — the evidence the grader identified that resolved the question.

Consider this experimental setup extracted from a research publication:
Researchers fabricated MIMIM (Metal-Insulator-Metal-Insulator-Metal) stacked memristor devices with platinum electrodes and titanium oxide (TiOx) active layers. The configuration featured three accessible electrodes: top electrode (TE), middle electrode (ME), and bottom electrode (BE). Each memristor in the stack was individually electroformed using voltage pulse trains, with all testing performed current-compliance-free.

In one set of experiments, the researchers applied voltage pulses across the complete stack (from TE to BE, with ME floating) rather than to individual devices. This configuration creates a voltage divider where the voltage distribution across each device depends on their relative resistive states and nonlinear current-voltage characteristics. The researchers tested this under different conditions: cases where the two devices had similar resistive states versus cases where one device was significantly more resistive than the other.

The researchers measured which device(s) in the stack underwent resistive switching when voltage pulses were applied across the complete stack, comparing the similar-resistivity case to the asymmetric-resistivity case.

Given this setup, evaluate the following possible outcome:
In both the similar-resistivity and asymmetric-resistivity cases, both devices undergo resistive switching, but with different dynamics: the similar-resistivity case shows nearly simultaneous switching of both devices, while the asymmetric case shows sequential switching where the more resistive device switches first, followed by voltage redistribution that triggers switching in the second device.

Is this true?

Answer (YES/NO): NO